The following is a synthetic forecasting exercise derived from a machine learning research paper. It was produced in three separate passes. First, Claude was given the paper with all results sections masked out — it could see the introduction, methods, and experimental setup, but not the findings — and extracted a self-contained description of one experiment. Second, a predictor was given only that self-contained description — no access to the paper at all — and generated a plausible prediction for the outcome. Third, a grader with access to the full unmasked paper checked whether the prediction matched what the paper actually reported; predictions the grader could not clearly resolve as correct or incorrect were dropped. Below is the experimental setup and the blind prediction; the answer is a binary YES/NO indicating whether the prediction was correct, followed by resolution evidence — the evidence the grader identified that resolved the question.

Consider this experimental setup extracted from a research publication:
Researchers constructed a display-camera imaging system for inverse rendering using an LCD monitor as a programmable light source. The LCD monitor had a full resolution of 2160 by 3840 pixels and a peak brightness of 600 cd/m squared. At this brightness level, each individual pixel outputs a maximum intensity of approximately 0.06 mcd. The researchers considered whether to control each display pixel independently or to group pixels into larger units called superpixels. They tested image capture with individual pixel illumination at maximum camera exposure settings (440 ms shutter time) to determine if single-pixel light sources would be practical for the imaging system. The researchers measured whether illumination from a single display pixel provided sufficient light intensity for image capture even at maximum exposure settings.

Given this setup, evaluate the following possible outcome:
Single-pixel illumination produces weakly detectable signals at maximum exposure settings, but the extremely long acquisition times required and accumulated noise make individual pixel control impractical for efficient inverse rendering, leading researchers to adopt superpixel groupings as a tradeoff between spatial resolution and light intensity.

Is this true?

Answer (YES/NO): NO